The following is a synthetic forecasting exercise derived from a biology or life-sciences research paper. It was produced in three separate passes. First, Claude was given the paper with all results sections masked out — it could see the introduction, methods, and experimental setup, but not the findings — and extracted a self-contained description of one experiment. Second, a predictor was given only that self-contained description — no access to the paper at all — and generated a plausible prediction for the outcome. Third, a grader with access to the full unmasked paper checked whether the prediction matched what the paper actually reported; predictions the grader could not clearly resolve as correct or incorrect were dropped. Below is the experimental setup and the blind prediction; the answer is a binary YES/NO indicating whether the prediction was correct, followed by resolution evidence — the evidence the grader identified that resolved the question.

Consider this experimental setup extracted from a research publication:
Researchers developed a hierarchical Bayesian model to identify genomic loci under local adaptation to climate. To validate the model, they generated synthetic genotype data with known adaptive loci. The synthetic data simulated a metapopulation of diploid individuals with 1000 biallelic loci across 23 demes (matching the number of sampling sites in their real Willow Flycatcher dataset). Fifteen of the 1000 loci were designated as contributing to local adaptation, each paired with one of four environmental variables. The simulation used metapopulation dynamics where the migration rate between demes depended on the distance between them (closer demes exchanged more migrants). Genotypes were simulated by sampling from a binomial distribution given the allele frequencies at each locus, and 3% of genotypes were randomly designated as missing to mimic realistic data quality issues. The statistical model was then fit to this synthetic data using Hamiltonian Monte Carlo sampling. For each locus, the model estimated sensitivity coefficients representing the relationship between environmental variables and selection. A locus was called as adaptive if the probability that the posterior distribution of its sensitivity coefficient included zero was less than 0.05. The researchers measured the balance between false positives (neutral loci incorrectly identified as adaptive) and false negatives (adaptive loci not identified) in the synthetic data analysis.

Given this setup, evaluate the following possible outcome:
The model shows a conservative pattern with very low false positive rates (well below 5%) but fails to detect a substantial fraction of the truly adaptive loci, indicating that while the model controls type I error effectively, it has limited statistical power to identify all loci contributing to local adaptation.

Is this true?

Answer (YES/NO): YES